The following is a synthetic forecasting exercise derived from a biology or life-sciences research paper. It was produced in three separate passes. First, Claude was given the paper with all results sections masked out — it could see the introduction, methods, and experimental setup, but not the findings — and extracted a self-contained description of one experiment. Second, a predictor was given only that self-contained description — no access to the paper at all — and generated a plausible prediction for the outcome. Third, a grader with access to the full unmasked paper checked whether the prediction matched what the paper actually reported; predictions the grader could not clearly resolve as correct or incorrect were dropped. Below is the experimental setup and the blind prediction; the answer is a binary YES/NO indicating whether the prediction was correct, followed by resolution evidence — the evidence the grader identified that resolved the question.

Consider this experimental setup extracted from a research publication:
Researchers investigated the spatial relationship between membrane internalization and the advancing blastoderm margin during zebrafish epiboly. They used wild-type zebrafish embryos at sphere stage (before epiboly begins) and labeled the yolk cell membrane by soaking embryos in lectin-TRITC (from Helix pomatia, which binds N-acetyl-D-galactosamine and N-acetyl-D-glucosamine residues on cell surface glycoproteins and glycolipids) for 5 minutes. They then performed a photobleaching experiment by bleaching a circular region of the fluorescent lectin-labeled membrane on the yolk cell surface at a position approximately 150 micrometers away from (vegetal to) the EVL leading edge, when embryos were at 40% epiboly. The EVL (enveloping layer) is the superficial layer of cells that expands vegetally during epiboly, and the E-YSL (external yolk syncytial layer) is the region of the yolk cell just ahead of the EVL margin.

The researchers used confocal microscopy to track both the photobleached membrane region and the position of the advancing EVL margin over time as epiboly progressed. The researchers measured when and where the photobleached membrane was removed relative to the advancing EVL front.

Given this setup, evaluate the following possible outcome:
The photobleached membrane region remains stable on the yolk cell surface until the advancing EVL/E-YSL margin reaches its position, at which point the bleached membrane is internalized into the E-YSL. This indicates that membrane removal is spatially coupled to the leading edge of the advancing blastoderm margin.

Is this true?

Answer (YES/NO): YES